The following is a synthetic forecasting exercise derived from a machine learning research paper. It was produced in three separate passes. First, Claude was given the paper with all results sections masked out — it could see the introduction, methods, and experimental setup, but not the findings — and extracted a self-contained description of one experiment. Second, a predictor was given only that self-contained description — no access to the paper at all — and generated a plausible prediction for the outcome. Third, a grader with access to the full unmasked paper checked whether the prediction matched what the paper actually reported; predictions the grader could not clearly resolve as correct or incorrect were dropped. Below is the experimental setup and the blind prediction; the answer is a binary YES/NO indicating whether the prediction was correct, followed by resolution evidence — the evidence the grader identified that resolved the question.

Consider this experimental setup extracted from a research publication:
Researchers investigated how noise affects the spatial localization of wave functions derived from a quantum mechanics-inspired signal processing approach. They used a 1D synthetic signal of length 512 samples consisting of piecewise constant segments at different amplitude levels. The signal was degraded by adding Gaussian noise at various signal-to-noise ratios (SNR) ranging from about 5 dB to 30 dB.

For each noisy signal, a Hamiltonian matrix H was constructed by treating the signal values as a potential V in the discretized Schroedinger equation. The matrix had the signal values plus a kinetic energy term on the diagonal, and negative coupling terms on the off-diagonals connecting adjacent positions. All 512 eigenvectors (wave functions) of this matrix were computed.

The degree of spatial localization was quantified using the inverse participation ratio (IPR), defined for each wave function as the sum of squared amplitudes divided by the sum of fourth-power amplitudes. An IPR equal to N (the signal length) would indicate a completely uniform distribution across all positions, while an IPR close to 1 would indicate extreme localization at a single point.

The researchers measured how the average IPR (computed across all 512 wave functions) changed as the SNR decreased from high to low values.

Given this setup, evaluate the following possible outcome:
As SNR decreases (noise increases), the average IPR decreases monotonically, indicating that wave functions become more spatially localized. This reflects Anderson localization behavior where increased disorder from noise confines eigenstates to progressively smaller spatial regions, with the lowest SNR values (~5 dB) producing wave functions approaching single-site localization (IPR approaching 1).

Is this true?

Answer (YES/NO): YES